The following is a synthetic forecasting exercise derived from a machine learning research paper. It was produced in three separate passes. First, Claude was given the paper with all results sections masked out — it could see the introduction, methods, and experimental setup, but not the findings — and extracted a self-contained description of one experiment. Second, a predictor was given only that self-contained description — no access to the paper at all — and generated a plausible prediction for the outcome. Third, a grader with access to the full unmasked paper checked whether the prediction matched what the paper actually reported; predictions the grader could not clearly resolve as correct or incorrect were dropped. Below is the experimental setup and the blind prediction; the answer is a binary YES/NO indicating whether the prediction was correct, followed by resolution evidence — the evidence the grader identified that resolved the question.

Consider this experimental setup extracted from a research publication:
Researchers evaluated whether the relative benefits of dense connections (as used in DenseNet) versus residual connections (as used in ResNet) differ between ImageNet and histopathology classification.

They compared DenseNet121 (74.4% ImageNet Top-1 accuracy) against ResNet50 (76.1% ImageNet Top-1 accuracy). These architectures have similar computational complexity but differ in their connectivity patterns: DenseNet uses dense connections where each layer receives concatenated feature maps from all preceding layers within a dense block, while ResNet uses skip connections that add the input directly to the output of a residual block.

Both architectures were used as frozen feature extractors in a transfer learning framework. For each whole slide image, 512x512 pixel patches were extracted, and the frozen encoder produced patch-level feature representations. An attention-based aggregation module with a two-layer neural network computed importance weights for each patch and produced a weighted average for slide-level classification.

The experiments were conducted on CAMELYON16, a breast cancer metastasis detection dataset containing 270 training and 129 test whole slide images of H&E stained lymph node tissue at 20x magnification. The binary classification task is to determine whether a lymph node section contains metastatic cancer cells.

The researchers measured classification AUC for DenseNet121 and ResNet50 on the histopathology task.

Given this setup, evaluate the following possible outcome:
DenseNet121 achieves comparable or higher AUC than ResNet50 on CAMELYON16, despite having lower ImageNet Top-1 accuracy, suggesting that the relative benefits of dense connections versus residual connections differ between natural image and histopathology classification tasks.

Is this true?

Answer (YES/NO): YES